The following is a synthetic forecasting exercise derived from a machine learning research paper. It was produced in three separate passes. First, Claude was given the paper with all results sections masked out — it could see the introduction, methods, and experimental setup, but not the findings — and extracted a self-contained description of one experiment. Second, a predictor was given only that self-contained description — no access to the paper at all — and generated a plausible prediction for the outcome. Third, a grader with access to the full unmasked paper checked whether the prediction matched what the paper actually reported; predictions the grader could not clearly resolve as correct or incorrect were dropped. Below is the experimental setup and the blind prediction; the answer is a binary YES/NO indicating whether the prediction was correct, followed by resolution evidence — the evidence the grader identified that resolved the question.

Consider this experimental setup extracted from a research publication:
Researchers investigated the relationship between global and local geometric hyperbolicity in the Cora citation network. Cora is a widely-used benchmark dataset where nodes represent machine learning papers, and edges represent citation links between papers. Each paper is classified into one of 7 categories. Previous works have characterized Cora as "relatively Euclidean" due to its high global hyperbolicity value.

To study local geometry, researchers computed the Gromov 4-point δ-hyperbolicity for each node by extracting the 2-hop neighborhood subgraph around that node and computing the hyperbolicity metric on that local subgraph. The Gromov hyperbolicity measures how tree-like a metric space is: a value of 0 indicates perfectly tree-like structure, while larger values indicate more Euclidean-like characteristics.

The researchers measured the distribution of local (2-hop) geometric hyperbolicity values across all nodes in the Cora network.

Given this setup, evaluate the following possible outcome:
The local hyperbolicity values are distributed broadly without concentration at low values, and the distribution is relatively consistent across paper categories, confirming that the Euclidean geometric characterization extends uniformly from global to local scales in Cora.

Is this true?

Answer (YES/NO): NO